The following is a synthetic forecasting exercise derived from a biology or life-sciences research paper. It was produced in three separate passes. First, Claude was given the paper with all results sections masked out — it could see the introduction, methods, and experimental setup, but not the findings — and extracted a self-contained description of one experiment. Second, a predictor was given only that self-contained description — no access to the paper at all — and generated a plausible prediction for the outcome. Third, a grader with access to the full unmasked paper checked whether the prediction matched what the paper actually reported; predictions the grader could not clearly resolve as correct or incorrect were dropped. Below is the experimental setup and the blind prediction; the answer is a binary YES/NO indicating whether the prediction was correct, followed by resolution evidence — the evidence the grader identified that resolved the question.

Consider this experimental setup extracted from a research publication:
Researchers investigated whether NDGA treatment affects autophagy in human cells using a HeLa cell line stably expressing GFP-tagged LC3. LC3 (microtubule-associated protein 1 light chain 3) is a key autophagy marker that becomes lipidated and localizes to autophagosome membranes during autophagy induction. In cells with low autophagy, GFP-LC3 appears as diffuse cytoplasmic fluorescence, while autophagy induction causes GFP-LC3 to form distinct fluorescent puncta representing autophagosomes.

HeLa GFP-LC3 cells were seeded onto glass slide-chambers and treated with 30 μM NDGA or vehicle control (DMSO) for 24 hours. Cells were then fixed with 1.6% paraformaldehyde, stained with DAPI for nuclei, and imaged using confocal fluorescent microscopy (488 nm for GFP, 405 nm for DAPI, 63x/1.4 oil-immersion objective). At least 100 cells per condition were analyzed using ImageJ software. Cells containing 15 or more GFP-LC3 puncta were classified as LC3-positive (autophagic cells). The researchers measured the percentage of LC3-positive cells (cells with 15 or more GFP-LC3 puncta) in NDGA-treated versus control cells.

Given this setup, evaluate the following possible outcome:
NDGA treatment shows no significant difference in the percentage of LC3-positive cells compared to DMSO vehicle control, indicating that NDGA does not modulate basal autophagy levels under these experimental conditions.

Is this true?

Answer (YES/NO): NO